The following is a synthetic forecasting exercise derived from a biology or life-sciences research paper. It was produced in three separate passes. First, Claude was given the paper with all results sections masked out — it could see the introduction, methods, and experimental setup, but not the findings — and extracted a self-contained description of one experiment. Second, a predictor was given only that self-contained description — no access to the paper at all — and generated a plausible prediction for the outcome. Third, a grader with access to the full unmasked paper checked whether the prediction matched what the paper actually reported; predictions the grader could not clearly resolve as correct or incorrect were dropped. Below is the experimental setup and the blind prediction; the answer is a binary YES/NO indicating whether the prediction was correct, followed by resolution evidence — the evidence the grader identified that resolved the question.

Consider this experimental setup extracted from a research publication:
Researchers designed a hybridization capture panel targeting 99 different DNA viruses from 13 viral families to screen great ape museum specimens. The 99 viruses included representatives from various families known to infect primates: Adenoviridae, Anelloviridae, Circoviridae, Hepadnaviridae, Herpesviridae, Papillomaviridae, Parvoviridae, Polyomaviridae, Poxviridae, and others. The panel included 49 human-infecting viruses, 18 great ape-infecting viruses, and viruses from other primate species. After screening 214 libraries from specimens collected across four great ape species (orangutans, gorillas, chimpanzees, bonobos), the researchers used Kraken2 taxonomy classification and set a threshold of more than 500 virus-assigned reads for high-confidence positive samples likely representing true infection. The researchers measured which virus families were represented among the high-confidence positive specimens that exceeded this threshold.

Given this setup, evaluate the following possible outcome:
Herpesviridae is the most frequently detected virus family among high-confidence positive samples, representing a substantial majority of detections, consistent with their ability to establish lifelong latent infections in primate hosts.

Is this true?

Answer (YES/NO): NO